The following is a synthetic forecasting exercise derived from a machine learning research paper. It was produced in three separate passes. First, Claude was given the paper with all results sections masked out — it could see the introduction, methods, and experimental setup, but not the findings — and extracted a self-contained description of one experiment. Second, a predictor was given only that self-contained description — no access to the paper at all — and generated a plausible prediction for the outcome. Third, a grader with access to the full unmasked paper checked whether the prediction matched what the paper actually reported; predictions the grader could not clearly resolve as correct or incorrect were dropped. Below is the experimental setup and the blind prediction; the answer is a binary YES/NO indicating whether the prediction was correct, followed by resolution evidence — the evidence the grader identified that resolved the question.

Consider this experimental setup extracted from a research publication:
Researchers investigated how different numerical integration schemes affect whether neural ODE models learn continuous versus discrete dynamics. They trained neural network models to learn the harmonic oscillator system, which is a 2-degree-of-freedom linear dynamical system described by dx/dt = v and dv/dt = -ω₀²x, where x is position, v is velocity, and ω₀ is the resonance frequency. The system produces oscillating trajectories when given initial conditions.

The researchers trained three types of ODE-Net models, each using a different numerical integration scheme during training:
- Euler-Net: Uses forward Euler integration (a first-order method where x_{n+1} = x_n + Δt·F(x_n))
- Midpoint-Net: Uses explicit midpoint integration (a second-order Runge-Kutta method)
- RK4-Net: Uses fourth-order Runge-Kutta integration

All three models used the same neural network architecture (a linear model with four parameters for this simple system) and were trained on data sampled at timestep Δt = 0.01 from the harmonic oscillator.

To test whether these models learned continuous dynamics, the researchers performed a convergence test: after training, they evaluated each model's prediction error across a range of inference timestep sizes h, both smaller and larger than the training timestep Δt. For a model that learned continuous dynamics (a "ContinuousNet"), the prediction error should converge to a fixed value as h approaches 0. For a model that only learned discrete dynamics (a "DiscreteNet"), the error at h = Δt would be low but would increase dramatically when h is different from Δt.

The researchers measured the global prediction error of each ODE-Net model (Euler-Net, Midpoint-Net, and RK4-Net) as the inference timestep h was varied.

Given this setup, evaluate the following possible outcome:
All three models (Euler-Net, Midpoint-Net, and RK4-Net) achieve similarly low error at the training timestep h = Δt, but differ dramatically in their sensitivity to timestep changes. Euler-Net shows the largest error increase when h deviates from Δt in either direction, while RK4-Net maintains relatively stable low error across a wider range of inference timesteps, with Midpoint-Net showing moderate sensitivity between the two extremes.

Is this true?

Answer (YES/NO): NO